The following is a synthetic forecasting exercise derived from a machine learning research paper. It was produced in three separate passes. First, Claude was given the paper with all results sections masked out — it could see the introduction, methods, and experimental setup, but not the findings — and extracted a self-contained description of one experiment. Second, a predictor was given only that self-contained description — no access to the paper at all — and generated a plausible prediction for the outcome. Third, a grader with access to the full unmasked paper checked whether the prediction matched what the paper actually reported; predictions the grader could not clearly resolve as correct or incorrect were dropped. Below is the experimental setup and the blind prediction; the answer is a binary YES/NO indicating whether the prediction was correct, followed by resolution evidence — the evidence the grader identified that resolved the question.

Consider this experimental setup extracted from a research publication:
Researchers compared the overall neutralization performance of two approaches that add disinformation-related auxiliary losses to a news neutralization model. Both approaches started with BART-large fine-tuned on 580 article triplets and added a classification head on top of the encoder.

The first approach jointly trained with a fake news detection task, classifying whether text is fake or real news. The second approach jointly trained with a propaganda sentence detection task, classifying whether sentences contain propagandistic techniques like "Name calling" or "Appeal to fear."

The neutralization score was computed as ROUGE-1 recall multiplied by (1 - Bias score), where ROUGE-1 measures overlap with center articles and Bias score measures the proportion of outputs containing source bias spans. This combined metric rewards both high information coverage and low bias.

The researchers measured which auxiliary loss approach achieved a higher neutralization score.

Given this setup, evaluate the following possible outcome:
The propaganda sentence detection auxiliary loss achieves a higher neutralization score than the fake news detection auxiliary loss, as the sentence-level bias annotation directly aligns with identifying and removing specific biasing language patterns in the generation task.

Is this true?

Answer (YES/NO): YES